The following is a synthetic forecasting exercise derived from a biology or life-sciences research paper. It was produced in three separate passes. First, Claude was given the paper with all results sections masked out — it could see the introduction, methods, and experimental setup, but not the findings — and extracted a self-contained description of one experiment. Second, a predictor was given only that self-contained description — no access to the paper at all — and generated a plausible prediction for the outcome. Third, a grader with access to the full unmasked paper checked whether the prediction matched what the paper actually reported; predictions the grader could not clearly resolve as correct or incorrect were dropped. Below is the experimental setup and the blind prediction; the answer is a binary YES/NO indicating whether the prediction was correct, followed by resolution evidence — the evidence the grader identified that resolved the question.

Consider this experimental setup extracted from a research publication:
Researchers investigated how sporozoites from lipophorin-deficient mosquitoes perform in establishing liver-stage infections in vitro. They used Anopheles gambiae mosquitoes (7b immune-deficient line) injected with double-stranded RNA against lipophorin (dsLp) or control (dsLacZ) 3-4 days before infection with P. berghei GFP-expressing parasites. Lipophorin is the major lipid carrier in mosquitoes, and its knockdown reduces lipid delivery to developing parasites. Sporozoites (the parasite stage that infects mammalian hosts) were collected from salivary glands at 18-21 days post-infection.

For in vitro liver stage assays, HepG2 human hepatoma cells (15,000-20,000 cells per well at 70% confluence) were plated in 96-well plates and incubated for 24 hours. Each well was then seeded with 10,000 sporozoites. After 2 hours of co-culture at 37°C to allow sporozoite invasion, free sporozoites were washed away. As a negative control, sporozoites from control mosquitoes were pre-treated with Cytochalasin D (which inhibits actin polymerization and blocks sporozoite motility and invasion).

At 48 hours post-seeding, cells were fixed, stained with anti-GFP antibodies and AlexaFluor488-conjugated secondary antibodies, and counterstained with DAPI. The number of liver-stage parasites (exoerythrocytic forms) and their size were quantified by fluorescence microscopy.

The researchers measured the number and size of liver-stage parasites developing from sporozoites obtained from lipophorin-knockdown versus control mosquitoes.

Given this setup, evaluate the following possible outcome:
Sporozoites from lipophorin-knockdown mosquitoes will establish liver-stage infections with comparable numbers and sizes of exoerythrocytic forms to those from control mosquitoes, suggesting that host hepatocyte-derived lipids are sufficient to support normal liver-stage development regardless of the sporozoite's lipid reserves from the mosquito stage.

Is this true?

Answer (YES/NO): NO